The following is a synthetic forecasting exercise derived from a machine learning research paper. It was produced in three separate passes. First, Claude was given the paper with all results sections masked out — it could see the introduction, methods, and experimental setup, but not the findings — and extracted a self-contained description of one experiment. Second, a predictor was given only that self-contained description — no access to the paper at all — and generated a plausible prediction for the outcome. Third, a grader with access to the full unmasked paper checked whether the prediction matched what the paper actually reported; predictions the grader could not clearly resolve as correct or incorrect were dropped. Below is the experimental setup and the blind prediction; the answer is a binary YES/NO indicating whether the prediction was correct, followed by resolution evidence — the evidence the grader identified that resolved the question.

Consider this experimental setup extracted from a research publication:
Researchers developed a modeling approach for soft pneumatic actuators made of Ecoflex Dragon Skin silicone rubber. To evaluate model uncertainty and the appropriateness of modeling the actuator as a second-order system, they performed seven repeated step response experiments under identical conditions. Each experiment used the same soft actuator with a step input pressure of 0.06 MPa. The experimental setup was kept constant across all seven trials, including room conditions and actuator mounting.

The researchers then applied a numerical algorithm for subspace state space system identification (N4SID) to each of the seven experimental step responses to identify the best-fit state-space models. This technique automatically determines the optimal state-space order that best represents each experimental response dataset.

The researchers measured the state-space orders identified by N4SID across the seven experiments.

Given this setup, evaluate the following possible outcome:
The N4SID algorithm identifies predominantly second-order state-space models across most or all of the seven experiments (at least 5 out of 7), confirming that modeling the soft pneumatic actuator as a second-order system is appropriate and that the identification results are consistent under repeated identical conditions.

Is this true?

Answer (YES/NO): NO